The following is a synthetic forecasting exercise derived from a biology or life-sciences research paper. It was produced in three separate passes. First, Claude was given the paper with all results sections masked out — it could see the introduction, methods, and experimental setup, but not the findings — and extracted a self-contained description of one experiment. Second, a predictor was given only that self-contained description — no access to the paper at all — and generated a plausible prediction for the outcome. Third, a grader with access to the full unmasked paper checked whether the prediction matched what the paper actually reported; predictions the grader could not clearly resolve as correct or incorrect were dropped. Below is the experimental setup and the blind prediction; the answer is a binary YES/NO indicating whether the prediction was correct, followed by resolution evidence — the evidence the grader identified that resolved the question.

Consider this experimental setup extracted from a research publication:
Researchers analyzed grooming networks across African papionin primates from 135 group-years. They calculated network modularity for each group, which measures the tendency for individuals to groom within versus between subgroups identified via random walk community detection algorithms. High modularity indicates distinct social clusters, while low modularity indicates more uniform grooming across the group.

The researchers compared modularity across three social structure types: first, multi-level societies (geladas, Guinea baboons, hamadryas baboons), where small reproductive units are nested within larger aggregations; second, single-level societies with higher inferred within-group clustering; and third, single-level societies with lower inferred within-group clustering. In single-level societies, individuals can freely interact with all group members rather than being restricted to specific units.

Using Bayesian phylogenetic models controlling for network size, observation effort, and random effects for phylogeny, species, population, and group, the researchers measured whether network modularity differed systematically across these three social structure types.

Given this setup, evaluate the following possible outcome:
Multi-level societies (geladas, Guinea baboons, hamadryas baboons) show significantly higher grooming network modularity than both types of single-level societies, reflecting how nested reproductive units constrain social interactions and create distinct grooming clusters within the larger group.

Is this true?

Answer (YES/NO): YES